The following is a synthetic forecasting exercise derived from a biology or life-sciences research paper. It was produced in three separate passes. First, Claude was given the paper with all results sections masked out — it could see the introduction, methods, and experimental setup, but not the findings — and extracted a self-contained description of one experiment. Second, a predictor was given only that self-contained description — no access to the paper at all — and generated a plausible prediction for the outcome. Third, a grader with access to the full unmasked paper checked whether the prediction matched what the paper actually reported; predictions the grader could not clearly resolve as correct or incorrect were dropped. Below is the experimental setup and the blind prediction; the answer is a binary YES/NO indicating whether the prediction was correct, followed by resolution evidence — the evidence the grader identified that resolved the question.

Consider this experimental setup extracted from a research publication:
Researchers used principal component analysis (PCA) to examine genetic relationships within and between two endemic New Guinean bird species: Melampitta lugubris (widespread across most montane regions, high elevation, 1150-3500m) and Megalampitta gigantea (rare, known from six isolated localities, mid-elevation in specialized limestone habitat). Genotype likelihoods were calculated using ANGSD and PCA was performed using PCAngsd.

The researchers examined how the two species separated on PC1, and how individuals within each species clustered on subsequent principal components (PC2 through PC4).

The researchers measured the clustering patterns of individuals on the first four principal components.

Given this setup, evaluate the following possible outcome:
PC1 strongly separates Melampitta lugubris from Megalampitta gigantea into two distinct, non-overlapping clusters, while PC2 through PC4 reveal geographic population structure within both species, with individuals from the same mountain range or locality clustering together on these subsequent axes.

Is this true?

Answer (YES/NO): NO